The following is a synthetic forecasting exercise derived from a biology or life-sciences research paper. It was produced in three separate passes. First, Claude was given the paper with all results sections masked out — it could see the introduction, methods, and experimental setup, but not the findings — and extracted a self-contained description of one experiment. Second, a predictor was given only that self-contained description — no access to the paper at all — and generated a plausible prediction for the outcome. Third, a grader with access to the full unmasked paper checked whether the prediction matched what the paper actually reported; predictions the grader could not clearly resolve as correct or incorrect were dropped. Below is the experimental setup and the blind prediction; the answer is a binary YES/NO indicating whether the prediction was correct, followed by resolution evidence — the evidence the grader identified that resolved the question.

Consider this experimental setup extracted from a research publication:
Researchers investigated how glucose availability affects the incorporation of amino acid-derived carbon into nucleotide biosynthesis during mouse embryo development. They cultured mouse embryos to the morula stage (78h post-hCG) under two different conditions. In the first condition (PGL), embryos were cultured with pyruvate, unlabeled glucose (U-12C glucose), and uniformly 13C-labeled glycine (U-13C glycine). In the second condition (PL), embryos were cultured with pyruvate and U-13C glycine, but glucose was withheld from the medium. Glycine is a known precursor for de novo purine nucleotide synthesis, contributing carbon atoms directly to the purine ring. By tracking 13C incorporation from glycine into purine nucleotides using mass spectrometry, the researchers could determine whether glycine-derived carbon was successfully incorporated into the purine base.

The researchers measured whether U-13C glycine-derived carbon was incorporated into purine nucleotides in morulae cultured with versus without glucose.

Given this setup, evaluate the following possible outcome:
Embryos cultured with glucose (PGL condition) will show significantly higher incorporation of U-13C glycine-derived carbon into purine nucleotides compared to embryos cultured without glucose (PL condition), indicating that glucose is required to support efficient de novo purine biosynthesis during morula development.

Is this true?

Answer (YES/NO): YES